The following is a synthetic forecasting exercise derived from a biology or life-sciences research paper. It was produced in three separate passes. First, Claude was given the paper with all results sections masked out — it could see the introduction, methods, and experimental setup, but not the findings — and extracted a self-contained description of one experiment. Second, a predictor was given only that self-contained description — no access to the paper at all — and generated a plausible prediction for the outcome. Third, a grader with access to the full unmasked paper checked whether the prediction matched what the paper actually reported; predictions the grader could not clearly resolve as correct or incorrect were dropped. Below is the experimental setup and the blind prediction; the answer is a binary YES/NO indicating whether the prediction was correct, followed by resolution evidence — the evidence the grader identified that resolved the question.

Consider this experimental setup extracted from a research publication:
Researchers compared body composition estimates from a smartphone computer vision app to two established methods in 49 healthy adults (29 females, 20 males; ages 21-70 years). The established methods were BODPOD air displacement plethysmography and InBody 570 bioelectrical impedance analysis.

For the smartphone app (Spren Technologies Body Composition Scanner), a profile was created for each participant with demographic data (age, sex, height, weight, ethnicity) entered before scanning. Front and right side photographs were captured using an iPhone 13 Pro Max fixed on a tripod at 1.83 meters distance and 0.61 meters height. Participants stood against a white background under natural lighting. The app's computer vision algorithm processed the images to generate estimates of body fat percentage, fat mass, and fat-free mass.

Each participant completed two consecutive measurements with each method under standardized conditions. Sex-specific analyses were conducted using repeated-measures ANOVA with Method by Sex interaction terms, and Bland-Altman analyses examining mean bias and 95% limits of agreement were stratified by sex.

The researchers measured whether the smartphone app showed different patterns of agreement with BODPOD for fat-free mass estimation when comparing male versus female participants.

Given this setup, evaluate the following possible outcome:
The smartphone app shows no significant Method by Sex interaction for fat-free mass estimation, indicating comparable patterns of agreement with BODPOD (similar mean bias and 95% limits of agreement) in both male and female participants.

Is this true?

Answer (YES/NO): NO